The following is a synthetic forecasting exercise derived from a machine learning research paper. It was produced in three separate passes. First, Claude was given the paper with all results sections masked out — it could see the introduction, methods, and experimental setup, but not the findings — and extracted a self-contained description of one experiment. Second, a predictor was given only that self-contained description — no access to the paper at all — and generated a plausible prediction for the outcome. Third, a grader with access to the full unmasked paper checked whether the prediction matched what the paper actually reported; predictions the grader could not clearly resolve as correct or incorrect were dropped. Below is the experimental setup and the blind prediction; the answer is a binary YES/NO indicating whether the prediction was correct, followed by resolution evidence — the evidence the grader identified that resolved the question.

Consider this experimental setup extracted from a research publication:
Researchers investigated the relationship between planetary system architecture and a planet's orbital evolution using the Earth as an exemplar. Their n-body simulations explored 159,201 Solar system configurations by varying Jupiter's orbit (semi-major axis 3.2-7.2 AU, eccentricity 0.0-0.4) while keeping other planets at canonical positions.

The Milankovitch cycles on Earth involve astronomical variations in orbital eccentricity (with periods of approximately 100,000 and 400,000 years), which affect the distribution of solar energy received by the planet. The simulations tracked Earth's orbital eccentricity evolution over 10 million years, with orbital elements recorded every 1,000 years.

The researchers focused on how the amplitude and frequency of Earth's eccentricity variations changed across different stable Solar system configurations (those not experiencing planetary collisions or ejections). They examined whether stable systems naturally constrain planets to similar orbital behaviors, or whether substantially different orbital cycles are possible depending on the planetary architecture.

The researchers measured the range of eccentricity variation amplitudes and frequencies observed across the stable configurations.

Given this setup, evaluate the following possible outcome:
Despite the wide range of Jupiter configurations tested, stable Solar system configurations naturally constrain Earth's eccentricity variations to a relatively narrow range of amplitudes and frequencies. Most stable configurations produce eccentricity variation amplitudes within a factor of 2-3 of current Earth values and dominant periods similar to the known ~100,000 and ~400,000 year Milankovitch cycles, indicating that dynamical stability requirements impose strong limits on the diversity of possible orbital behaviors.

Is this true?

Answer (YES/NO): NO